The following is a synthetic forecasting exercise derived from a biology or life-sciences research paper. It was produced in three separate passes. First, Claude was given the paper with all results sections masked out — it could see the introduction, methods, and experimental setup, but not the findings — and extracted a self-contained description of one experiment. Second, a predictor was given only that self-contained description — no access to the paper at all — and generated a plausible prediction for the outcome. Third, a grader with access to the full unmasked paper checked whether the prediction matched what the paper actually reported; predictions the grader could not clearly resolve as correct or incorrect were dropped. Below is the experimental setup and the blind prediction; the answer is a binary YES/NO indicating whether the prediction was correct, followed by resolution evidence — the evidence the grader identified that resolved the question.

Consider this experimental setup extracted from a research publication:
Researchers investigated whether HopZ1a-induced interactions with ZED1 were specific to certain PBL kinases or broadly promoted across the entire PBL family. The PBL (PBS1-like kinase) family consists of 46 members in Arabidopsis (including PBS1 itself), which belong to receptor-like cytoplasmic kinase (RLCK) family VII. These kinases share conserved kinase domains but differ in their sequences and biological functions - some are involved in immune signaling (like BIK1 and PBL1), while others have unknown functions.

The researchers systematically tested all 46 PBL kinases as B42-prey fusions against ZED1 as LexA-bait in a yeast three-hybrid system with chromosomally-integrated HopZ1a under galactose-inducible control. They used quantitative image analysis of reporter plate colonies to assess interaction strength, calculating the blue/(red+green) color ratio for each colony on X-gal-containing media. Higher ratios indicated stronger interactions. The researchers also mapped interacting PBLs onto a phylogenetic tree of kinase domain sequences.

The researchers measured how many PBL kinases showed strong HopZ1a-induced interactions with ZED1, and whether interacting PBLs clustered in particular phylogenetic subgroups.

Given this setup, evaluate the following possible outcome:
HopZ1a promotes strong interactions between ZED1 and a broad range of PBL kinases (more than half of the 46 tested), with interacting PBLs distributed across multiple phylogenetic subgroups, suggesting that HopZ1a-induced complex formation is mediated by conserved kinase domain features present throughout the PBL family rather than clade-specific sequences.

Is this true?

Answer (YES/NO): NO